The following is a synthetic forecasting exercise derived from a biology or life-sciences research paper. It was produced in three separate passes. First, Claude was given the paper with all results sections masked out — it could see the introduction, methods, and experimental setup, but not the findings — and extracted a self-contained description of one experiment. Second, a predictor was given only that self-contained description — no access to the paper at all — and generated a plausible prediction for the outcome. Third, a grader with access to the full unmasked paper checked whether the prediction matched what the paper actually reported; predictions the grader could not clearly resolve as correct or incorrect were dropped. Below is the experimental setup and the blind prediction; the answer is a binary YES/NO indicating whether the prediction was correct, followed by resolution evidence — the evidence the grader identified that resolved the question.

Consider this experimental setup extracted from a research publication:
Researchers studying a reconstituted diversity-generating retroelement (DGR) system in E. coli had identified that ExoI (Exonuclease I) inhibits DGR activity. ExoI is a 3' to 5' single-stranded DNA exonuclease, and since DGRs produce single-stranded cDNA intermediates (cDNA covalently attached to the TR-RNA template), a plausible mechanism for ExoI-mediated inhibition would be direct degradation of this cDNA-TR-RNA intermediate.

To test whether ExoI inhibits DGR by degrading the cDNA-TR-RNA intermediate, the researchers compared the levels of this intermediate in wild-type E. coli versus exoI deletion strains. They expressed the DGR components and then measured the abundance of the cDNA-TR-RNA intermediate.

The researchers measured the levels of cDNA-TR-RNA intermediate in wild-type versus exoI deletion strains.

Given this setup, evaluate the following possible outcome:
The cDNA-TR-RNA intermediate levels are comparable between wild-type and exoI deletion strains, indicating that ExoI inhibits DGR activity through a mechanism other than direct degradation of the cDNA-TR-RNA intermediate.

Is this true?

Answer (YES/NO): YES